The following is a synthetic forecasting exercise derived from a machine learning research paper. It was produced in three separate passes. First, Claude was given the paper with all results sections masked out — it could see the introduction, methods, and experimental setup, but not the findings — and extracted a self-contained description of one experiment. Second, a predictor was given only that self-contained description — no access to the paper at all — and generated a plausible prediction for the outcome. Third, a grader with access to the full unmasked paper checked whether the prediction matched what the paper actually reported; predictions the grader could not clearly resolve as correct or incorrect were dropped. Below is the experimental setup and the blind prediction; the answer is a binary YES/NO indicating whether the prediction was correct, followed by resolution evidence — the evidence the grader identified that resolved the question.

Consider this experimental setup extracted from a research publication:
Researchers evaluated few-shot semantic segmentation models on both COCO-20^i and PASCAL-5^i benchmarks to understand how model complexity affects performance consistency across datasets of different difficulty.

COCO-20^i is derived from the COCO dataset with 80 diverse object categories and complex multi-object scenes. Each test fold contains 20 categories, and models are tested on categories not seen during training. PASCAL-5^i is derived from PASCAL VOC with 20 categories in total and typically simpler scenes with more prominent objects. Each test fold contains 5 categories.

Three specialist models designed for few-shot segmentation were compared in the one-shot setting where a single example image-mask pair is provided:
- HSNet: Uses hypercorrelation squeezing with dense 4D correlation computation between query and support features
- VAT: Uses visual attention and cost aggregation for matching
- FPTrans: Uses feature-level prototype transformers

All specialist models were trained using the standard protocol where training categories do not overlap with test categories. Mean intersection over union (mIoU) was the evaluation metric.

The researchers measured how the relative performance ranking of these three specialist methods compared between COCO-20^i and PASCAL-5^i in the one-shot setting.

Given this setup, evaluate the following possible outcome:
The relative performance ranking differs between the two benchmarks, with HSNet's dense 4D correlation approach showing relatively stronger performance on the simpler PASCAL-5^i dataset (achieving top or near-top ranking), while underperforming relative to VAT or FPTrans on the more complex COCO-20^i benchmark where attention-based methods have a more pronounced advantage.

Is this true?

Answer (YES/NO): NO